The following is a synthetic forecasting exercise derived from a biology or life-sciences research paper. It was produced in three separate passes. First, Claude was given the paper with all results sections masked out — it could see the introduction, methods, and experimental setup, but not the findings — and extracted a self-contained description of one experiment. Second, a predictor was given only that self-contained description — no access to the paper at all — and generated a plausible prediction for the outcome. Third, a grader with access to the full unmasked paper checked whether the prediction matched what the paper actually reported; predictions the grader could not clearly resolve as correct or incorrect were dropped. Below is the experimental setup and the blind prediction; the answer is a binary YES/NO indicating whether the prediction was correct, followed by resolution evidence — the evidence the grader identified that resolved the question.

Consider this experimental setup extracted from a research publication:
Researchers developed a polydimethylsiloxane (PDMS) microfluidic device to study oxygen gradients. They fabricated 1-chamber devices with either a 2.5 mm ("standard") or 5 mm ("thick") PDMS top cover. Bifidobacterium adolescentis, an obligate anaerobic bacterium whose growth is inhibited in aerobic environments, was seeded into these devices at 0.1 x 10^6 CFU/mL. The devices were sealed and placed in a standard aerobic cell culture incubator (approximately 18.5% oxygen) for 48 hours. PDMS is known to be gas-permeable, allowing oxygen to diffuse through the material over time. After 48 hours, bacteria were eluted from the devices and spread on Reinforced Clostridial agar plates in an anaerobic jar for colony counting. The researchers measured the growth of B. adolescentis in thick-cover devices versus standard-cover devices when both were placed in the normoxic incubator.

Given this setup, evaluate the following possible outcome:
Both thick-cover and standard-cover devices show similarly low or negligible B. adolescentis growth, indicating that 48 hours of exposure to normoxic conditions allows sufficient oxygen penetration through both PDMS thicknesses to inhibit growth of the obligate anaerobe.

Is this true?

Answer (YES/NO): NO